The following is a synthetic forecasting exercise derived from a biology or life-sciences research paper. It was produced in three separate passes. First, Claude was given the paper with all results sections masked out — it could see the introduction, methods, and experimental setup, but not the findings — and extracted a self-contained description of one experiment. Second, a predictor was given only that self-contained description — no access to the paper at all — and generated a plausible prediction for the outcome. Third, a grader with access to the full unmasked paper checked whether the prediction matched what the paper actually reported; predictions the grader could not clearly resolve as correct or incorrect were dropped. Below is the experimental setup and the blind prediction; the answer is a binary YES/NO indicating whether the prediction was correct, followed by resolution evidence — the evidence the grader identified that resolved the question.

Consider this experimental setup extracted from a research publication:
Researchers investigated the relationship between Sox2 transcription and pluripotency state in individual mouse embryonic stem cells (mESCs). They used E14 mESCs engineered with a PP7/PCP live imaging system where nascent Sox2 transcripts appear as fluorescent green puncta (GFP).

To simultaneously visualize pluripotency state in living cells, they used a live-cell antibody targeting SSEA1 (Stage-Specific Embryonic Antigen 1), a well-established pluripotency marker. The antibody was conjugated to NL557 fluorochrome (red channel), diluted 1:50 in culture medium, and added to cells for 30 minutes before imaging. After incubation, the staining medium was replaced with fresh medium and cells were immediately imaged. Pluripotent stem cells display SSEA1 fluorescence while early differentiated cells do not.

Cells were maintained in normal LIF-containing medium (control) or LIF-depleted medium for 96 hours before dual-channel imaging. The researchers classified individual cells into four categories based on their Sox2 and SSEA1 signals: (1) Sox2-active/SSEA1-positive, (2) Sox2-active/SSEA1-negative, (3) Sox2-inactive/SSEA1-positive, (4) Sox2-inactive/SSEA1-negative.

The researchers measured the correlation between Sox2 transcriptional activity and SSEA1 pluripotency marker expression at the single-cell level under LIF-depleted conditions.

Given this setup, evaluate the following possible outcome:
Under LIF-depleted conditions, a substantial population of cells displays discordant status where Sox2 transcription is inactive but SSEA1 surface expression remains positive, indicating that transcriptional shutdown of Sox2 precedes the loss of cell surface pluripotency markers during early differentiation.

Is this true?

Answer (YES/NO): NO